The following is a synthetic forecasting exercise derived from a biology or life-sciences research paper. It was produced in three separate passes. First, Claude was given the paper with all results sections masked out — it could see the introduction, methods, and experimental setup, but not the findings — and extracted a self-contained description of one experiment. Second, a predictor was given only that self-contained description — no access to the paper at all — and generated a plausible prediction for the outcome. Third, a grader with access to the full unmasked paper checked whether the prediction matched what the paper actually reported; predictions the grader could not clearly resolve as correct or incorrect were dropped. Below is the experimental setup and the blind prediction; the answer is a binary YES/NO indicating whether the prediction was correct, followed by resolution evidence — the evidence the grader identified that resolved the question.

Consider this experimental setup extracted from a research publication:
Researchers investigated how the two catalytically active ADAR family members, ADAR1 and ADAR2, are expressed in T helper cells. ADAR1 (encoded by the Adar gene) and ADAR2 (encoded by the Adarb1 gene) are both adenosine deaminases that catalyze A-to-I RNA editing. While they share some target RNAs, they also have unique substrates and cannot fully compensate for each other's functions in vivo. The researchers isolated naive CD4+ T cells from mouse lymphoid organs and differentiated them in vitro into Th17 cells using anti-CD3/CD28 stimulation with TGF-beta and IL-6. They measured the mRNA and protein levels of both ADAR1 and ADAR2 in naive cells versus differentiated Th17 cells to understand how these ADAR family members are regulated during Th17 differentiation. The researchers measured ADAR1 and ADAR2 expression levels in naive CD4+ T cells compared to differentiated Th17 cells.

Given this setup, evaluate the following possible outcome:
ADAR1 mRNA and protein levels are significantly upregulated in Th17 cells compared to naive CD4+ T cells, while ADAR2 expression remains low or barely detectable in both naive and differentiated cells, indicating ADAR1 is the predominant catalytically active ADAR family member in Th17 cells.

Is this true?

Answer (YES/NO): NO